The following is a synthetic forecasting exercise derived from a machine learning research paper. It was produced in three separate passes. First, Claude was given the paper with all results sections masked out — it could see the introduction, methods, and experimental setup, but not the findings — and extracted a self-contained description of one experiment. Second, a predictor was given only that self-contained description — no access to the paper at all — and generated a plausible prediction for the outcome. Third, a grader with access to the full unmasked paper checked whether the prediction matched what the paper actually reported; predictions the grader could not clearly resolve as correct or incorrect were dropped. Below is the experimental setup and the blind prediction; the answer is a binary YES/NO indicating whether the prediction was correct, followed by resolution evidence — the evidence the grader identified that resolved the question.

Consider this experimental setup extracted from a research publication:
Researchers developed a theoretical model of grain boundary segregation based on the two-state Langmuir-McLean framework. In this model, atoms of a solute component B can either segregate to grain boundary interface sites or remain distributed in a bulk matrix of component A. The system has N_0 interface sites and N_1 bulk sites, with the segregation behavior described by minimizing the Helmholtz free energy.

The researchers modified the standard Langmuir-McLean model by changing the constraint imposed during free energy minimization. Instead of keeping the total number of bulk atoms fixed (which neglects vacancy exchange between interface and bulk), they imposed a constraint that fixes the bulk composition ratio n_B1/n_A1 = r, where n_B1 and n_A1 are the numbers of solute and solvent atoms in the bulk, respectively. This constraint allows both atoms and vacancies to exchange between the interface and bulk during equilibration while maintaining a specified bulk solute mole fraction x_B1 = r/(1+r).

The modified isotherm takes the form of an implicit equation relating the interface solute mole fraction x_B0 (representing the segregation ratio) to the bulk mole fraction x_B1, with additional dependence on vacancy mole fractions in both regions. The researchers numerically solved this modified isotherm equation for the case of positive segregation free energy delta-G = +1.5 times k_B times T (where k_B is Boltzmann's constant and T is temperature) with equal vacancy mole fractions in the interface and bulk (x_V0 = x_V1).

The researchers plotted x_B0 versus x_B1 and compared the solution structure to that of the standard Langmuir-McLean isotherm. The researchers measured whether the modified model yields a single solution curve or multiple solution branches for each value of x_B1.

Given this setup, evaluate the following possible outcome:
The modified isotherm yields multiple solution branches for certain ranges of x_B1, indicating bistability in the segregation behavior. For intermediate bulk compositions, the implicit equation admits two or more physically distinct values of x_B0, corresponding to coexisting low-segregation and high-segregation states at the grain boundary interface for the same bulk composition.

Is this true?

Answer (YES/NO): YES